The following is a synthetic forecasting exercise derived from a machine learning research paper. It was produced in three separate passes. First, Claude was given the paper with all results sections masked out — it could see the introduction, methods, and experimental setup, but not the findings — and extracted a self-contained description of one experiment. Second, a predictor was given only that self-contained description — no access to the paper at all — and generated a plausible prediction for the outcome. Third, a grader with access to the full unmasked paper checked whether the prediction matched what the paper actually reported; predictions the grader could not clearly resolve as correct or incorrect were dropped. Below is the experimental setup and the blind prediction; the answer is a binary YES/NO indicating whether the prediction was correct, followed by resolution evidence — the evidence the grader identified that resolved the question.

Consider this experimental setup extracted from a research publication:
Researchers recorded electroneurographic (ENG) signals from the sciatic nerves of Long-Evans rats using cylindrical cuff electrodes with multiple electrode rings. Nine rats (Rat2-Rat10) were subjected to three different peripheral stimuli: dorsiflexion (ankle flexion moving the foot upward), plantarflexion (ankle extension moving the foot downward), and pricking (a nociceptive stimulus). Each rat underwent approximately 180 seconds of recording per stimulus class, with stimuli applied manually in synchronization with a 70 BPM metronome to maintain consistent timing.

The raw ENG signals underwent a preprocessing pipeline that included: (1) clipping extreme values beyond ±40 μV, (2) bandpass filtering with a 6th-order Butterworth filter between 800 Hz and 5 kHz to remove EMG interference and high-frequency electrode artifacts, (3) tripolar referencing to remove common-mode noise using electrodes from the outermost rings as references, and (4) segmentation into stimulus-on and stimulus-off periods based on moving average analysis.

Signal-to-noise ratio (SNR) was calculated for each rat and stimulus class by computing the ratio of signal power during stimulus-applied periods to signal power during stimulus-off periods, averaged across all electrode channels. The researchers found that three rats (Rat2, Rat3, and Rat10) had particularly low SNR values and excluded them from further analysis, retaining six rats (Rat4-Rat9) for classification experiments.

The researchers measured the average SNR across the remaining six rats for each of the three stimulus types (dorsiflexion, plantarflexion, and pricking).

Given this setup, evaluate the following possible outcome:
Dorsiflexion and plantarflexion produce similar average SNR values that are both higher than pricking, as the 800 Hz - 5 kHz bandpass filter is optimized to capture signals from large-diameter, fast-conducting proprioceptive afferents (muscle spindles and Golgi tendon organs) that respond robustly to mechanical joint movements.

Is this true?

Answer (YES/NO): YES